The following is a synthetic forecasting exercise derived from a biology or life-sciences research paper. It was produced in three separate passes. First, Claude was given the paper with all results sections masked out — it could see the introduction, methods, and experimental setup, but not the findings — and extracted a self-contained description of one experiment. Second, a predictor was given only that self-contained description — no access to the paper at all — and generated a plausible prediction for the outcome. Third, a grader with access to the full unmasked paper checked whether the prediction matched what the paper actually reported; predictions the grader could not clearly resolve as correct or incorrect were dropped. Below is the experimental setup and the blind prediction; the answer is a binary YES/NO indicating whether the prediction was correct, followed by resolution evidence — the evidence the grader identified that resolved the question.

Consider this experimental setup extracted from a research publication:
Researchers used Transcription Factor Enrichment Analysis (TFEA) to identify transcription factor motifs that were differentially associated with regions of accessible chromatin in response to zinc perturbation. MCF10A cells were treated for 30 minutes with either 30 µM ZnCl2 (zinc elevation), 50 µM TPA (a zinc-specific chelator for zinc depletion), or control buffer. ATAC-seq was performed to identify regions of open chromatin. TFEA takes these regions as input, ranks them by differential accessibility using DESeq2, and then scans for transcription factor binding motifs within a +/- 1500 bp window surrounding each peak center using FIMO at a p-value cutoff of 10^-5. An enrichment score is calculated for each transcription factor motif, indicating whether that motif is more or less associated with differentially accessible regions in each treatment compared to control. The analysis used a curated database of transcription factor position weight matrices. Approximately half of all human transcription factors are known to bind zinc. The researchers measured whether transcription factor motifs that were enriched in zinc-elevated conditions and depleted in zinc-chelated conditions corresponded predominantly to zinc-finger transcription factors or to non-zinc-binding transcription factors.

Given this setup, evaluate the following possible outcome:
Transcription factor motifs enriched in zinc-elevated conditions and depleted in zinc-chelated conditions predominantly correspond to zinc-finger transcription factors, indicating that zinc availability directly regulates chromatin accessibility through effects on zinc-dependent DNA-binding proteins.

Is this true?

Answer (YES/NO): YES